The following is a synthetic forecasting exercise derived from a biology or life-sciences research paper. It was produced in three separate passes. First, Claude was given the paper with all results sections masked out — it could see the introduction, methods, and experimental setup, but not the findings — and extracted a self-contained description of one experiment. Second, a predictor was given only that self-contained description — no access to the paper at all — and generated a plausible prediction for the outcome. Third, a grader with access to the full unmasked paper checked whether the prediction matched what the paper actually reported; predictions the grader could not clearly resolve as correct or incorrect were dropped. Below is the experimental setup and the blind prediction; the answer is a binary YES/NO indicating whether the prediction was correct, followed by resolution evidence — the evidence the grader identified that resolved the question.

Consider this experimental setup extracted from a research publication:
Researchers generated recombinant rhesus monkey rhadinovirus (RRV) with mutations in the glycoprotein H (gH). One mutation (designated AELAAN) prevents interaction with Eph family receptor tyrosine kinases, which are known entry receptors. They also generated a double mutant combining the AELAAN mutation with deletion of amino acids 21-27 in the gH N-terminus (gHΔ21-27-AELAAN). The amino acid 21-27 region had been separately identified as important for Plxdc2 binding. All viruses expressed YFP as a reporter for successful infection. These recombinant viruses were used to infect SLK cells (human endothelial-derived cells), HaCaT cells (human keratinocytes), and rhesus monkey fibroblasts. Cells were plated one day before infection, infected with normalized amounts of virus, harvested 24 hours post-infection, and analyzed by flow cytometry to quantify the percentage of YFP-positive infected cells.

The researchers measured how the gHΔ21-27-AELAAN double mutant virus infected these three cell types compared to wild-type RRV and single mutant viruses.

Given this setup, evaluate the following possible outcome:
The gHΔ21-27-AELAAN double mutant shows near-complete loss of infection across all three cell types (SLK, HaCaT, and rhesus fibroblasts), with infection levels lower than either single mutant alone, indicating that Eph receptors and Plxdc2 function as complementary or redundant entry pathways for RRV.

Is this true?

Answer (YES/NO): NO